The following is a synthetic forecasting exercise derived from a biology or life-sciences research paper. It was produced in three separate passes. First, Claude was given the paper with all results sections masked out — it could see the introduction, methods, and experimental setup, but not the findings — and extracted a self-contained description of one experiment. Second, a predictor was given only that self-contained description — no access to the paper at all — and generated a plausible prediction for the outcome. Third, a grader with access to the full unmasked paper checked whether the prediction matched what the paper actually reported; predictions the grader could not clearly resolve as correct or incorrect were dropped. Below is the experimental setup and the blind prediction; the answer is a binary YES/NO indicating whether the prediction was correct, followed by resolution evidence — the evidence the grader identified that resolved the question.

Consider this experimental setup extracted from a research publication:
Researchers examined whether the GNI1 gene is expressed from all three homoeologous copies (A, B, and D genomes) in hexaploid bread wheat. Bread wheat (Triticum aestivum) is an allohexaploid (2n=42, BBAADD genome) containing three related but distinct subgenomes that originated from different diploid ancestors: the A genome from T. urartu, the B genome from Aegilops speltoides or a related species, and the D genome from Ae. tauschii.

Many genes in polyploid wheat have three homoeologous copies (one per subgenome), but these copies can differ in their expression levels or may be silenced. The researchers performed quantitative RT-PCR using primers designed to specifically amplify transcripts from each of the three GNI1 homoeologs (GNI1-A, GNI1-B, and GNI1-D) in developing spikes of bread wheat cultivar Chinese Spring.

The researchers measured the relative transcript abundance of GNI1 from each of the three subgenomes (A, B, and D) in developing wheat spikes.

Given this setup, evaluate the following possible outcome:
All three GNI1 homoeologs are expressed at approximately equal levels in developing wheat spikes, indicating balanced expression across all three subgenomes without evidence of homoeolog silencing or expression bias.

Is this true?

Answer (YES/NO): NO